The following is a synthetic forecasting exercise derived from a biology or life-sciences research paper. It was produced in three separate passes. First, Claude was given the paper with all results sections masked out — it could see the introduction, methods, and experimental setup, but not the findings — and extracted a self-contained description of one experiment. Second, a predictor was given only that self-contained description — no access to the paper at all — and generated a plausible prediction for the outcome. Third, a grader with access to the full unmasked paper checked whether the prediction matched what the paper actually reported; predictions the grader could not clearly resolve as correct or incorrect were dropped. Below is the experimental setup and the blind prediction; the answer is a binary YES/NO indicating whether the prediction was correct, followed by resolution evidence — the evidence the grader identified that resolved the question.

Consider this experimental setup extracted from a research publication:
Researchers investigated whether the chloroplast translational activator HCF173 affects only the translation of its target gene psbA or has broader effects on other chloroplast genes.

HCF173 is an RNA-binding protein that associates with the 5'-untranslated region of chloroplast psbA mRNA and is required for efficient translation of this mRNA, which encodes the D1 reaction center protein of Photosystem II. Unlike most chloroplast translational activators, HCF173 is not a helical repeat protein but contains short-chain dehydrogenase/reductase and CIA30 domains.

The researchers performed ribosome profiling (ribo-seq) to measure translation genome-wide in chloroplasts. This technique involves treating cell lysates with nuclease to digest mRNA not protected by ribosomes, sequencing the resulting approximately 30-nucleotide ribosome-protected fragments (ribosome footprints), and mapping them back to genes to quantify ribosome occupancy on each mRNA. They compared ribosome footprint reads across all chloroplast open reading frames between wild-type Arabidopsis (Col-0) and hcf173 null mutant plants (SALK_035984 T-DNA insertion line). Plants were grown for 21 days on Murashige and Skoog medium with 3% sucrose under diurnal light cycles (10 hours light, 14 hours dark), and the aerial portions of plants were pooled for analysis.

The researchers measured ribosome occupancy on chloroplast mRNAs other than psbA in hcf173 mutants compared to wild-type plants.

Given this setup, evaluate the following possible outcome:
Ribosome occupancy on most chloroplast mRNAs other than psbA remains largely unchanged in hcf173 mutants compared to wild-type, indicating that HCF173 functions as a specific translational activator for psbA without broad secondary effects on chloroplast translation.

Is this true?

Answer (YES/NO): YES